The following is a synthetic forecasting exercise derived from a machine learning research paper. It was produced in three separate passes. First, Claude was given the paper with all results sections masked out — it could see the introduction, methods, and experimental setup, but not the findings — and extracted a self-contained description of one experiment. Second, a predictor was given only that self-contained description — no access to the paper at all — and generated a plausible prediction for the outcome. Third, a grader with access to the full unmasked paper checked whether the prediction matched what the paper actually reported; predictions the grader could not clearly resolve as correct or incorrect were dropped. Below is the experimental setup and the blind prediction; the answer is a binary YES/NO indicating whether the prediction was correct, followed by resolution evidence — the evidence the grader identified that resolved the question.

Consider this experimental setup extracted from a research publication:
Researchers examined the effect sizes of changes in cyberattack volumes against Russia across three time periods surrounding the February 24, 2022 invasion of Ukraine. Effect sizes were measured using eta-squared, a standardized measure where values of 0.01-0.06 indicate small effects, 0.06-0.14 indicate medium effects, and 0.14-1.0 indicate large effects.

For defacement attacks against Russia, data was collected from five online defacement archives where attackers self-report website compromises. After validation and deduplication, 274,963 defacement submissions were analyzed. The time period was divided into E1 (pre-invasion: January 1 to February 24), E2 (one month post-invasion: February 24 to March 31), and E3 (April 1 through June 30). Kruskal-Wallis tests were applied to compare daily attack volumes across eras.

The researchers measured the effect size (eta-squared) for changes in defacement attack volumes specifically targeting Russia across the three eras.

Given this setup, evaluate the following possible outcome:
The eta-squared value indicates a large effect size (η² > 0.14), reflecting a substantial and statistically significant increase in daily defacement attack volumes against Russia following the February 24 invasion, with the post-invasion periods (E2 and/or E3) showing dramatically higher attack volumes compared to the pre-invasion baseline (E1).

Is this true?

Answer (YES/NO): NO